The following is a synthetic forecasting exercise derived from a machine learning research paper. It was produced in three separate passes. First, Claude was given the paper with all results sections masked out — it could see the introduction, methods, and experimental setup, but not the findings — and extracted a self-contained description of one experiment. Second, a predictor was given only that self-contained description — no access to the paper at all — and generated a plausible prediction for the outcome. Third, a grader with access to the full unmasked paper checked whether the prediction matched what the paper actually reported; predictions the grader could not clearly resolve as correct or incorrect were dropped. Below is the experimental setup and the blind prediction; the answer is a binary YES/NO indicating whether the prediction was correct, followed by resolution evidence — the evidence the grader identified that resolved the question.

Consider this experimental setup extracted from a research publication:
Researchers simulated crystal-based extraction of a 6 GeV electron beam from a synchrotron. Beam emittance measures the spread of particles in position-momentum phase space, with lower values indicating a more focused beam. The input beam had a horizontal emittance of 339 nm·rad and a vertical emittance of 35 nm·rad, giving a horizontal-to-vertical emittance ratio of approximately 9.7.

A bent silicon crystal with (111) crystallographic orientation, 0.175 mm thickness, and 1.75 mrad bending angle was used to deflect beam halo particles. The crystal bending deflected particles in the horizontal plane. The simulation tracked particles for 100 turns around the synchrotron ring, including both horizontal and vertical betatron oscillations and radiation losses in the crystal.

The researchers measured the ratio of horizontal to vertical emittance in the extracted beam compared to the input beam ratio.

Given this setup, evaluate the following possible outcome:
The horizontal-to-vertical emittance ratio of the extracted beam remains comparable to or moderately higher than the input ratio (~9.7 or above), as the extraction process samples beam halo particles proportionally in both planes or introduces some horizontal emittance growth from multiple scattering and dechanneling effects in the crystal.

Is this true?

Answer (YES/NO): YES